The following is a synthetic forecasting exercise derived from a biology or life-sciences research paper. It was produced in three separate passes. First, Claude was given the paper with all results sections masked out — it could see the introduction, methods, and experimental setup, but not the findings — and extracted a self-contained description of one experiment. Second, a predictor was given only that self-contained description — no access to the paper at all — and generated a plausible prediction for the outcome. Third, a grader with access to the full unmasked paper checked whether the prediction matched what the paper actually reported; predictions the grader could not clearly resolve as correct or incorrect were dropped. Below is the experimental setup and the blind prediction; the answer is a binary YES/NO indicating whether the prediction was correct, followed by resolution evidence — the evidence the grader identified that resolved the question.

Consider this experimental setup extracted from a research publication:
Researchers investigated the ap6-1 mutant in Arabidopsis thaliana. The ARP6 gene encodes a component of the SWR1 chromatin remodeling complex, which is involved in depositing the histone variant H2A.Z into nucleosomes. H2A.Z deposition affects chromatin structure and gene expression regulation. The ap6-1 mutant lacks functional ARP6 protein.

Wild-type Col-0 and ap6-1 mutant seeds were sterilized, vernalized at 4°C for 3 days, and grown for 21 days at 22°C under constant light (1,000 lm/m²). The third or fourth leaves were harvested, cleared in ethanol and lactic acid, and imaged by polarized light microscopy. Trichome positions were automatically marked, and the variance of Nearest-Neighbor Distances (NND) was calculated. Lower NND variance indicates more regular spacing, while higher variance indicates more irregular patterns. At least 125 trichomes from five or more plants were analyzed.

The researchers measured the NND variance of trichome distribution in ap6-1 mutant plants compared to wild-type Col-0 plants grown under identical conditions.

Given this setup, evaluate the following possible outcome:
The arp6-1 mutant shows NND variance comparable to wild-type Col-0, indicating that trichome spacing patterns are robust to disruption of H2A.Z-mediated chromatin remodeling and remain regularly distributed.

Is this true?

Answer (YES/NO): NO